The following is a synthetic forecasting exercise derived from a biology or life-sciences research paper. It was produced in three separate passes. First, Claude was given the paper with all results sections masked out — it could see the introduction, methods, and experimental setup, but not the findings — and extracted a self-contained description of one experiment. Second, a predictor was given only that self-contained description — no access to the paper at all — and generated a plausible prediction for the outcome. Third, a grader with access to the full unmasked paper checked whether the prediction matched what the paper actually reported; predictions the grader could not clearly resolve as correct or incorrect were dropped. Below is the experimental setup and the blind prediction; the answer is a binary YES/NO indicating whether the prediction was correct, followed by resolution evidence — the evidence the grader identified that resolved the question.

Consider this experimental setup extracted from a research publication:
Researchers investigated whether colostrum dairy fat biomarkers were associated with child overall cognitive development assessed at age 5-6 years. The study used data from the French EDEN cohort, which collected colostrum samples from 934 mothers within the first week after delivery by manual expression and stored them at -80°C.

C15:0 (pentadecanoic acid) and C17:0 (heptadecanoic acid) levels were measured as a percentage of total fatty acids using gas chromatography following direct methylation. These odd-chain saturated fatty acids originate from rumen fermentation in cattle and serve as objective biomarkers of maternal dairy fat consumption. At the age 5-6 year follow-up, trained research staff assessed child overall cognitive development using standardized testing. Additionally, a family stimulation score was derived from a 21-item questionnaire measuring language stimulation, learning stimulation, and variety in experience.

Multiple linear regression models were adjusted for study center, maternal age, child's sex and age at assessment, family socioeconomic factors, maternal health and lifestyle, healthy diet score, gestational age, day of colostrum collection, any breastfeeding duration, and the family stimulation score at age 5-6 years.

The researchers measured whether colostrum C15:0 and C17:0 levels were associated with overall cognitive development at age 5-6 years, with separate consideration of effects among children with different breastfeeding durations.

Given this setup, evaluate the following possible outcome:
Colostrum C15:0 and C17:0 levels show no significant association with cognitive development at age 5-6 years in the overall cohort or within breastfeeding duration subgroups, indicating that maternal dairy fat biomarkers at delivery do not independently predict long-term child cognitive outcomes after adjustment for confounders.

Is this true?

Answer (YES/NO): NO